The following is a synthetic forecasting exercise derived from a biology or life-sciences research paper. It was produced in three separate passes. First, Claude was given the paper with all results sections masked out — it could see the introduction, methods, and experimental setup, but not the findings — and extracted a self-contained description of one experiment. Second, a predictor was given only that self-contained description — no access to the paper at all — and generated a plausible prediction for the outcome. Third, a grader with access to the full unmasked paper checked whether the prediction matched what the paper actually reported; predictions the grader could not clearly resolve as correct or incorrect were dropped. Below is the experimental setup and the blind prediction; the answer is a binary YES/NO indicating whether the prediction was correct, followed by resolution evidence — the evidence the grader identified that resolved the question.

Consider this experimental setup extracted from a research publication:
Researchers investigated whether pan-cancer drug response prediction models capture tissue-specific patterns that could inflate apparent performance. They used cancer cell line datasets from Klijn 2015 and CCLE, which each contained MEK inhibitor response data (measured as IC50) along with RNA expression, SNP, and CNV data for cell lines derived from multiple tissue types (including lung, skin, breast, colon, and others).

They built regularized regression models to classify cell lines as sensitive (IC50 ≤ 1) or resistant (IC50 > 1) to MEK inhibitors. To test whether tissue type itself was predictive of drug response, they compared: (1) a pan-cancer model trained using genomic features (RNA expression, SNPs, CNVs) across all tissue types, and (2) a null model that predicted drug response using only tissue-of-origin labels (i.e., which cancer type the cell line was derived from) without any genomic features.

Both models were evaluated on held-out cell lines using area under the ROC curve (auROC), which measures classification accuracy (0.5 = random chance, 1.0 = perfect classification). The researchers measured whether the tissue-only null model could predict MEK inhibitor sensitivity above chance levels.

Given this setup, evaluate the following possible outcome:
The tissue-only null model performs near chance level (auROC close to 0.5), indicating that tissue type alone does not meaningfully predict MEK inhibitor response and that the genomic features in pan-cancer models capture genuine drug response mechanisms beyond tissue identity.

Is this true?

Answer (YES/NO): NO